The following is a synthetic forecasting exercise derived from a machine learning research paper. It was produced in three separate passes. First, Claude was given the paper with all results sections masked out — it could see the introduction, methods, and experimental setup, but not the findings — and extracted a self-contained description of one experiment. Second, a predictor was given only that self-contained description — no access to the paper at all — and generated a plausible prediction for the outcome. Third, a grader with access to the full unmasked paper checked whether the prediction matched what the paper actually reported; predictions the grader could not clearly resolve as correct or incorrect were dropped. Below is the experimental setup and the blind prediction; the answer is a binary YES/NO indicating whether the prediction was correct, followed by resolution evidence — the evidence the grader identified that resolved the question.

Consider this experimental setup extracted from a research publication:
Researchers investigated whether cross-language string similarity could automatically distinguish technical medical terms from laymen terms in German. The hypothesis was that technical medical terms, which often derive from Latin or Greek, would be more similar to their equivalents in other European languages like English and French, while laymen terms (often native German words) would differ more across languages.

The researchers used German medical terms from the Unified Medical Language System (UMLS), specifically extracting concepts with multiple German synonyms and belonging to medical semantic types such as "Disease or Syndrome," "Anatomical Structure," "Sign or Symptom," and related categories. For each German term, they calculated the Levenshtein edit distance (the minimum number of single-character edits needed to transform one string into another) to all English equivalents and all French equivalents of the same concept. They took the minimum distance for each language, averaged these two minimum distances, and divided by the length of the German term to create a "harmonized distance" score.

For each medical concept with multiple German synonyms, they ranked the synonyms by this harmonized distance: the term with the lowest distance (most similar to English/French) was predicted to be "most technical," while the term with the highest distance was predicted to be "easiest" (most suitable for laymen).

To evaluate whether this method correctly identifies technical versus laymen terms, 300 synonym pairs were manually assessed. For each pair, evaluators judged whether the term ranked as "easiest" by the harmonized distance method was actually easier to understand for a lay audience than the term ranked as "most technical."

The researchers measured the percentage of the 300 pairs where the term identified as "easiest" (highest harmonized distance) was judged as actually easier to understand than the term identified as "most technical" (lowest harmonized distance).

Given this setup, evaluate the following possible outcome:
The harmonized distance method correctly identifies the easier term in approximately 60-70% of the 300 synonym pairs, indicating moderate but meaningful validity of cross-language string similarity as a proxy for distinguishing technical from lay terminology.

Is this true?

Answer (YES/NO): NO